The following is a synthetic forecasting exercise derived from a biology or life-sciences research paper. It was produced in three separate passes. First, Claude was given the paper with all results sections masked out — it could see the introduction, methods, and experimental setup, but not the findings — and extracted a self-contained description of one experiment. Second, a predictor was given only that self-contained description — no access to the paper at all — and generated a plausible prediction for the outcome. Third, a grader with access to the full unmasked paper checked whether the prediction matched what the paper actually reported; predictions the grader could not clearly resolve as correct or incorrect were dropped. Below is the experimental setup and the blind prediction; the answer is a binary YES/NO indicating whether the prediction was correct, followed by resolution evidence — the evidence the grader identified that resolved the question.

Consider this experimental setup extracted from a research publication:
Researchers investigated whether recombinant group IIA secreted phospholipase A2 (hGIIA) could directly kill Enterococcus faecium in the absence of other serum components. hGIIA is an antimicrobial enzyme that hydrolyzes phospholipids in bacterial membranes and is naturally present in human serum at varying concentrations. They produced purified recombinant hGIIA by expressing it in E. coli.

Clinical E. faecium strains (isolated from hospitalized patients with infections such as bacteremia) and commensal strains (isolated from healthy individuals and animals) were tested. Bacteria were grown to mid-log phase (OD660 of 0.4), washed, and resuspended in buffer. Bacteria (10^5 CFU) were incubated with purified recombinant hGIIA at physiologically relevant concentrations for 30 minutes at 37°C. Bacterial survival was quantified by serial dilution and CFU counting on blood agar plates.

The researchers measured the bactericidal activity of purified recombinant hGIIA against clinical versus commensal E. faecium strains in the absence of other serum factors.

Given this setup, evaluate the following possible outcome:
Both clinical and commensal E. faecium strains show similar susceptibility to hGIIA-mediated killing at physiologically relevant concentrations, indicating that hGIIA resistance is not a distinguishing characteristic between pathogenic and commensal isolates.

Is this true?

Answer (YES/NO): NO